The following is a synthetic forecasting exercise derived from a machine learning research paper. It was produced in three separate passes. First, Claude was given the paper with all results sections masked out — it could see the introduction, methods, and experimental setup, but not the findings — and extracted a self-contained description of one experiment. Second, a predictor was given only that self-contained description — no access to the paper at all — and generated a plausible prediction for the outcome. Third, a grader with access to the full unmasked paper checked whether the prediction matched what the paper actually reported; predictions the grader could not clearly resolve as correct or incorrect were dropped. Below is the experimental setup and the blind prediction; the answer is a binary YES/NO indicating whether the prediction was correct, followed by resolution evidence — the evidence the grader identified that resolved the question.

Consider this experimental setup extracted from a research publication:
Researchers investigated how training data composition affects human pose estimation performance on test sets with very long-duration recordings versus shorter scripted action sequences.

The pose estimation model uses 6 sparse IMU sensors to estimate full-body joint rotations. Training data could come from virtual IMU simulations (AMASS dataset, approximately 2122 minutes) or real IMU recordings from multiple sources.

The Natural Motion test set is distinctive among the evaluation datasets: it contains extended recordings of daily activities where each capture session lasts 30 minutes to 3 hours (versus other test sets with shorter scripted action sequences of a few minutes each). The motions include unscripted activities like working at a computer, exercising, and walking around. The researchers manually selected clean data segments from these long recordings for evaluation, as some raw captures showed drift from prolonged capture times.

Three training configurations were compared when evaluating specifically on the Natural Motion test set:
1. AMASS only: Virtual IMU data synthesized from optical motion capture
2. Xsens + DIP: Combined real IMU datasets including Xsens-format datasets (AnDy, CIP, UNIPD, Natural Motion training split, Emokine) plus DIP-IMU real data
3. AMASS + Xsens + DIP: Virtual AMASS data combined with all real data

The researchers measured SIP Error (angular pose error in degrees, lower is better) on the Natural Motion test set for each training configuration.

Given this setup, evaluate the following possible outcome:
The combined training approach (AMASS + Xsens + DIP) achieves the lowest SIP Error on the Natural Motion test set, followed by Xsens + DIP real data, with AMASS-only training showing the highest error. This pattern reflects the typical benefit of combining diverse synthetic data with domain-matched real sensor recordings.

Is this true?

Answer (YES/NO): NO